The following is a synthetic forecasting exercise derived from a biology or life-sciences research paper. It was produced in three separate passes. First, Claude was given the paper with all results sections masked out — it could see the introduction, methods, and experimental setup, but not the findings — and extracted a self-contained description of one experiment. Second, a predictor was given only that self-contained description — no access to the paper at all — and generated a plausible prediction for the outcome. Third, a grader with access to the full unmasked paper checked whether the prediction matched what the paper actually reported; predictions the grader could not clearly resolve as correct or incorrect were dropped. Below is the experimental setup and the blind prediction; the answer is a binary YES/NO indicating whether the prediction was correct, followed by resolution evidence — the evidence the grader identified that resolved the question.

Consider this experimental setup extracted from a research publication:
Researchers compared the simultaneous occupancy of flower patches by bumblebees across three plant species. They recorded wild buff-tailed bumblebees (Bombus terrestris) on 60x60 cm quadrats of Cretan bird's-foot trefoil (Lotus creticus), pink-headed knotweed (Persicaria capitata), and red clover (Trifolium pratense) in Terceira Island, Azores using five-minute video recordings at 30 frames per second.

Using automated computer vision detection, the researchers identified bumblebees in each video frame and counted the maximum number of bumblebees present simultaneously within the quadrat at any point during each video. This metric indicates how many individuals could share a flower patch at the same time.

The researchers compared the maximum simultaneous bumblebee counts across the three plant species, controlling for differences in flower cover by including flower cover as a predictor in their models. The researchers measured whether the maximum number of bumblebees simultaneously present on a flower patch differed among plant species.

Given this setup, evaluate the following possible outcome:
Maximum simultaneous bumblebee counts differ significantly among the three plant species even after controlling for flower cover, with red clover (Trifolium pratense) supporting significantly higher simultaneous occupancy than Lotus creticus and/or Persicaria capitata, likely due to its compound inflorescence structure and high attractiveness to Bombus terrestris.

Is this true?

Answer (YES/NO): NO